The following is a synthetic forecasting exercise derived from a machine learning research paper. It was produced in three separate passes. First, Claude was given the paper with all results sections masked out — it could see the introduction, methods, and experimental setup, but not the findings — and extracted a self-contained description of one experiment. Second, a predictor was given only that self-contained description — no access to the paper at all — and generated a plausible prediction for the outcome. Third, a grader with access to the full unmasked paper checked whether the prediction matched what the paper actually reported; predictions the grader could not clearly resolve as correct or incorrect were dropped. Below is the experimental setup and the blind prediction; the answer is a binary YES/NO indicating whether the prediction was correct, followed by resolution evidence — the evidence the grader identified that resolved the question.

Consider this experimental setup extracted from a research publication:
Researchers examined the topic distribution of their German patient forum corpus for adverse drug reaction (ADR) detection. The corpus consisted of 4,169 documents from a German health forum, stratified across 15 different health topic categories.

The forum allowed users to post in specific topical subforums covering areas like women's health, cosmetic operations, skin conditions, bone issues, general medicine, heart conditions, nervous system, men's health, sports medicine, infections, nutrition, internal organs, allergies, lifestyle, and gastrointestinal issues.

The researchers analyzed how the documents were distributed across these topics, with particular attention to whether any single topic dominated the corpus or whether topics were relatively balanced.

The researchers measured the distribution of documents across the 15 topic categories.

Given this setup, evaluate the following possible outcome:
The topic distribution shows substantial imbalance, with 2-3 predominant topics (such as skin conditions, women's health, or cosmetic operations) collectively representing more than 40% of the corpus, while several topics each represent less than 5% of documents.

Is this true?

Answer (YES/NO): NO